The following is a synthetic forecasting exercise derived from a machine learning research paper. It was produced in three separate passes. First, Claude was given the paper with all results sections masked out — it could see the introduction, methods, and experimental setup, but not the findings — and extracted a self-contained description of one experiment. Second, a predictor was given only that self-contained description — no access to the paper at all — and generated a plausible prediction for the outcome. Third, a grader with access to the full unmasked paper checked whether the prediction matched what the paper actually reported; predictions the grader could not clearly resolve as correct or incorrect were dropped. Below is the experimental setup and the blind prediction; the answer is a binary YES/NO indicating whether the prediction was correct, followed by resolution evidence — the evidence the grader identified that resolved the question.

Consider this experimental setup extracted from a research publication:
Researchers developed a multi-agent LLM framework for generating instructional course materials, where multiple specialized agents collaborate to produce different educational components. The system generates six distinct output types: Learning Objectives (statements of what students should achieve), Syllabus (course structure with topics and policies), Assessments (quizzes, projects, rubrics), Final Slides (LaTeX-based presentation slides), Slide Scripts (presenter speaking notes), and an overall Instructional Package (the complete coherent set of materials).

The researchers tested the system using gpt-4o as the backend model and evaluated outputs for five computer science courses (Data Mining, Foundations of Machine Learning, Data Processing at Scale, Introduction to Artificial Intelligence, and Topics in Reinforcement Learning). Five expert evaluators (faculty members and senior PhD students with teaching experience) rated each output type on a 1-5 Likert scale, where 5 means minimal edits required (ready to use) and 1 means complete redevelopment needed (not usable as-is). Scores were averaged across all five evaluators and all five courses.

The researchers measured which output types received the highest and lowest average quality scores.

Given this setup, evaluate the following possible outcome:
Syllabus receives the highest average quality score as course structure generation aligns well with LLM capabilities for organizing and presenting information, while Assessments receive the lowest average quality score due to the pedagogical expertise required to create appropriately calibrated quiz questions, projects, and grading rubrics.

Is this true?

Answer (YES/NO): NO